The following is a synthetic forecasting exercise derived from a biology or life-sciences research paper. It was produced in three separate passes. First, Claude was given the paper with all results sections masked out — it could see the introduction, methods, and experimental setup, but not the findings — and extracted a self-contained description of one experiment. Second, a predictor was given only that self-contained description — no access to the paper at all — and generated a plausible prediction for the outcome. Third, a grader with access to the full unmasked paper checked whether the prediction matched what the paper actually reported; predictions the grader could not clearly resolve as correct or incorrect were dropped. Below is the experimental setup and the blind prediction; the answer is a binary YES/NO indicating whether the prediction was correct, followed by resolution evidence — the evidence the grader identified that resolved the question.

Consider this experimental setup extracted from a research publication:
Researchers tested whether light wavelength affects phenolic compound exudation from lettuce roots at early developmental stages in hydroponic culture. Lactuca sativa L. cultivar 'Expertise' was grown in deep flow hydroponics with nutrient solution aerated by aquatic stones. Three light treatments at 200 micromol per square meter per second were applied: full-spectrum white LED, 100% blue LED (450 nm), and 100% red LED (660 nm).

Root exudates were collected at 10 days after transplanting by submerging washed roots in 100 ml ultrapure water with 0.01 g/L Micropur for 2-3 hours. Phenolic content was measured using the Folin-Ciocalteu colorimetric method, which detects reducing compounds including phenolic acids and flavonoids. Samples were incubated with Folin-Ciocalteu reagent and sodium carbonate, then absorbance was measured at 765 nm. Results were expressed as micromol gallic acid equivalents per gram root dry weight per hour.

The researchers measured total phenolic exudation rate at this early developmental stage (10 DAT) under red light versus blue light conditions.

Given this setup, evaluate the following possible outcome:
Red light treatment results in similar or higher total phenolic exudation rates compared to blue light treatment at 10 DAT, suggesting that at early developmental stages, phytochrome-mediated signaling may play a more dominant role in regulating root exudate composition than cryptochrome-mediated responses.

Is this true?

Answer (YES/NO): YES